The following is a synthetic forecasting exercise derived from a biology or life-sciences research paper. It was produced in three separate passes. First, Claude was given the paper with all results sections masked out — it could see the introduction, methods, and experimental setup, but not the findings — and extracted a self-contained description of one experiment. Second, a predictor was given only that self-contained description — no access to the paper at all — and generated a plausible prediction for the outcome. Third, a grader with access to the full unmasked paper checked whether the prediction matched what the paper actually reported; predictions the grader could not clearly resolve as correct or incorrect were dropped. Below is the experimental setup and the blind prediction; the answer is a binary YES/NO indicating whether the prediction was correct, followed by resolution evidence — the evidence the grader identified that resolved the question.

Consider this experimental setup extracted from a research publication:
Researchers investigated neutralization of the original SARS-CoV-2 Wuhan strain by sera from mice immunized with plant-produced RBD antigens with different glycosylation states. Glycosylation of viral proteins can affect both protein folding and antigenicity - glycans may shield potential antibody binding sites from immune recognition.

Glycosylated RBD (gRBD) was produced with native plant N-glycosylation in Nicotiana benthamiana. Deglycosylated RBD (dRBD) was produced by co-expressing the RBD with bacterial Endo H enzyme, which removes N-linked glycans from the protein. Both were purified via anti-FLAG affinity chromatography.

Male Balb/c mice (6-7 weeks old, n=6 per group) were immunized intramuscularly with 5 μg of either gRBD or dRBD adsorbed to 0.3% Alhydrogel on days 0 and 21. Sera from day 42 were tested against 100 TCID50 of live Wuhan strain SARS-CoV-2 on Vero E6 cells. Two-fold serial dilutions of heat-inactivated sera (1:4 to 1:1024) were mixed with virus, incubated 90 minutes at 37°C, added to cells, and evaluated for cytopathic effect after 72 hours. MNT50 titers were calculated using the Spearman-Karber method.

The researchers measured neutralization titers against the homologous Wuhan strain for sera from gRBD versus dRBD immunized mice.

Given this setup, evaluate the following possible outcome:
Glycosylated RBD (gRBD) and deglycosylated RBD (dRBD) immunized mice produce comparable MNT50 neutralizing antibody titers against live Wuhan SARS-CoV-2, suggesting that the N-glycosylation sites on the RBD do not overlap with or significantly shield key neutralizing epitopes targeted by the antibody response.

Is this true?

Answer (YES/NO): NO